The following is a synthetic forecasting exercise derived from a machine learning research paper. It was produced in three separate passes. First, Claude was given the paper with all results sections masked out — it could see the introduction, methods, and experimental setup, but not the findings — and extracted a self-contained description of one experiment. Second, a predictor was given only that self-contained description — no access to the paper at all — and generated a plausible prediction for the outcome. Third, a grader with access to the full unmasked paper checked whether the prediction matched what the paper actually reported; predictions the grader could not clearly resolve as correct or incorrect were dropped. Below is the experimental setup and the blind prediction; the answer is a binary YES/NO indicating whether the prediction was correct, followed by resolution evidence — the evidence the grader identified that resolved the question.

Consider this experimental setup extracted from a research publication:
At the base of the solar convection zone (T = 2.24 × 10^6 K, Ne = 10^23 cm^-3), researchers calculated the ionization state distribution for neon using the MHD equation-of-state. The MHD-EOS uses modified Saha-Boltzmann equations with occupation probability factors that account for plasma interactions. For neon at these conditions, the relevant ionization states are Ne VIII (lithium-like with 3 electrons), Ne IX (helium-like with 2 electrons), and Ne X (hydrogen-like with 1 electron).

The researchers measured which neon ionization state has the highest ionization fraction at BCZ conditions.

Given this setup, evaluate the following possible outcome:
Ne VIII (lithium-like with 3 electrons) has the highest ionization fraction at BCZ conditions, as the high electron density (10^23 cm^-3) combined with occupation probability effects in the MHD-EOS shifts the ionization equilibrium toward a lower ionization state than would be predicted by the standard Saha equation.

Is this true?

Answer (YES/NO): NO